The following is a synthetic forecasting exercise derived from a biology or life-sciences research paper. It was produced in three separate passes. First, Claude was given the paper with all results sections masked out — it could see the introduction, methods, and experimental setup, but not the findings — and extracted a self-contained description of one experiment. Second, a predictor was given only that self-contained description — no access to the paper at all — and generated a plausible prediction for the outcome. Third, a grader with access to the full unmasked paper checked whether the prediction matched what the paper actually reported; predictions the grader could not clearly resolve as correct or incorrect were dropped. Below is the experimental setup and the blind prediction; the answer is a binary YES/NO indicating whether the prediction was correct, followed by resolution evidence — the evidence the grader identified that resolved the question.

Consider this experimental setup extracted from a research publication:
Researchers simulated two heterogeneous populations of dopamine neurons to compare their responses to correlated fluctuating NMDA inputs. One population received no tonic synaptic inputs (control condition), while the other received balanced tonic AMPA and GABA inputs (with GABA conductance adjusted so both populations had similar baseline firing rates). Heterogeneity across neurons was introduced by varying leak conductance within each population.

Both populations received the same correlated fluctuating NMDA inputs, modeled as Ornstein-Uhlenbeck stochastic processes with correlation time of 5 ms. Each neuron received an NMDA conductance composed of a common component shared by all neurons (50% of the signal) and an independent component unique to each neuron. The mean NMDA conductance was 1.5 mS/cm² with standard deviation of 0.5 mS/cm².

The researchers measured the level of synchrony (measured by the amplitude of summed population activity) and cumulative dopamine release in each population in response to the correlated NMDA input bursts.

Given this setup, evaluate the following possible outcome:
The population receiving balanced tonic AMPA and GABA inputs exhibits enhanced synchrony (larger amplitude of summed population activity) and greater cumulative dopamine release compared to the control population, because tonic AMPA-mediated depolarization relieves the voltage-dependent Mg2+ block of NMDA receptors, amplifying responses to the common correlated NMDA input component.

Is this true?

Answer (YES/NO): NO